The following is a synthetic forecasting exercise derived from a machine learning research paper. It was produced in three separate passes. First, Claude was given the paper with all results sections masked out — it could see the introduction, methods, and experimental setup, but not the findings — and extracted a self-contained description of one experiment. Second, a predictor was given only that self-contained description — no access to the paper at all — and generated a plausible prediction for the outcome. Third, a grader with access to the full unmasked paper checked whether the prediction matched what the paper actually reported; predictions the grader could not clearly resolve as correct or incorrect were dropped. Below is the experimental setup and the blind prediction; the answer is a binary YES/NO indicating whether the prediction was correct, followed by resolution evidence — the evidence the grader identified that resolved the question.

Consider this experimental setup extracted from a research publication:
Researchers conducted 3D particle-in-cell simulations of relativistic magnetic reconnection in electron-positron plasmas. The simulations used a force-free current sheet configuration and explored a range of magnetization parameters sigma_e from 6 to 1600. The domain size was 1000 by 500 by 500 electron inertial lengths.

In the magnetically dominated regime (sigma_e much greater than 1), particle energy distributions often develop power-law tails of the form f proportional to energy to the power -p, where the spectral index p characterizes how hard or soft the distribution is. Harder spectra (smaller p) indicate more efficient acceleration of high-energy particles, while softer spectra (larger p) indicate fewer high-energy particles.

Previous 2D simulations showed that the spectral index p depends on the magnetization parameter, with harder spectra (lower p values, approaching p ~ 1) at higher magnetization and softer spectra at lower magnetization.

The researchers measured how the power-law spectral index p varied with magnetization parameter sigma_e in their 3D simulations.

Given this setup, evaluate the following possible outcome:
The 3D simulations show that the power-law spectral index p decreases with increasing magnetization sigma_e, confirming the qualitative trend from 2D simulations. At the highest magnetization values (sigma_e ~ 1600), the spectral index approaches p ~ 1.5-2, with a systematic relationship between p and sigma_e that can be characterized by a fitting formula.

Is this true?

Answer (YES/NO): NO